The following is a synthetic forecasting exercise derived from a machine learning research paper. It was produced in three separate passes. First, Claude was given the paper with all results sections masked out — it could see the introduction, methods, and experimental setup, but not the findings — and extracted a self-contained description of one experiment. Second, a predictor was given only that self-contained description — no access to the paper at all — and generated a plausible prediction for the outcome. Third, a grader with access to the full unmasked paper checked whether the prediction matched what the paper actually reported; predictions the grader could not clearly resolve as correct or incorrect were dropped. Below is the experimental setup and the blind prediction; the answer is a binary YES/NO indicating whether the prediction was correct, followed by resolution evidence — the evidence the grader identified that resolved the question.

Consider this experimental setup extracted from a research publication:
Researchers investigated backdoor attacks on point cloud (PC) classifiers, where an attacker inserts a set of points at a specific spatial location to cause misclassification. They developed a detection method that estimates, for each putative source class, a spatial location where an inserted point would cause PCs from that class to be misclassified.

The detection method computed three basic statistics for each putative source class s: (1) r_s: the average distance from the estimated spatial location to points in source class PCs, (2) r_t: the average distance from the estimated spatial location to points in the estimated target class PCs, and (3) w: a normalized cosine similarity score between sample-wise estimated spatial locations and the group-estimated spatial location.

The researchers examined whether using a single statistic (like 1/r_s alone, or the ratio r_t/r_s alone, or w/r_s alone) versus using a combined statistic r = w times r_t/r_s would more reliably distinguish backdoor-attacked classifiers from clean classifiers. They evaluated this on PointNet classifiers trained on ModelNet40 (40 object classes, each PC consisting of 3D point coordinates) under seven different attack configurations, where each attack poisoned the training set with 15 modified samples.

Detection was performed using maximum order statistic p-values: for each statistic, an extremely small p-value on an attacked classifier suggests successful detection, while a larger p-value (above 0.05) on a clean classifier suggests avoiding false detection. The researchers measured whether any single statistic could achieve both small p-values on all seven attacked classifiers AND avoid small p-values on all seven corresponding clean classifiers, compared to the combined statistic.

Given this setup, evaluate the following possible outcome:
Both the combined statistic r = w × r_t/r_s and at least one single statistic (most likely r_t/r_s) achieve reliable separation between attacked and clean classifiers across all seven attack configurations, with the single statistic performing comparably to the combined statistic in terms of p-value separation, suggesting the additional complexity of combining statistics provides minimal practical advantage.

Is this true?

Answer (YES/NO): NO